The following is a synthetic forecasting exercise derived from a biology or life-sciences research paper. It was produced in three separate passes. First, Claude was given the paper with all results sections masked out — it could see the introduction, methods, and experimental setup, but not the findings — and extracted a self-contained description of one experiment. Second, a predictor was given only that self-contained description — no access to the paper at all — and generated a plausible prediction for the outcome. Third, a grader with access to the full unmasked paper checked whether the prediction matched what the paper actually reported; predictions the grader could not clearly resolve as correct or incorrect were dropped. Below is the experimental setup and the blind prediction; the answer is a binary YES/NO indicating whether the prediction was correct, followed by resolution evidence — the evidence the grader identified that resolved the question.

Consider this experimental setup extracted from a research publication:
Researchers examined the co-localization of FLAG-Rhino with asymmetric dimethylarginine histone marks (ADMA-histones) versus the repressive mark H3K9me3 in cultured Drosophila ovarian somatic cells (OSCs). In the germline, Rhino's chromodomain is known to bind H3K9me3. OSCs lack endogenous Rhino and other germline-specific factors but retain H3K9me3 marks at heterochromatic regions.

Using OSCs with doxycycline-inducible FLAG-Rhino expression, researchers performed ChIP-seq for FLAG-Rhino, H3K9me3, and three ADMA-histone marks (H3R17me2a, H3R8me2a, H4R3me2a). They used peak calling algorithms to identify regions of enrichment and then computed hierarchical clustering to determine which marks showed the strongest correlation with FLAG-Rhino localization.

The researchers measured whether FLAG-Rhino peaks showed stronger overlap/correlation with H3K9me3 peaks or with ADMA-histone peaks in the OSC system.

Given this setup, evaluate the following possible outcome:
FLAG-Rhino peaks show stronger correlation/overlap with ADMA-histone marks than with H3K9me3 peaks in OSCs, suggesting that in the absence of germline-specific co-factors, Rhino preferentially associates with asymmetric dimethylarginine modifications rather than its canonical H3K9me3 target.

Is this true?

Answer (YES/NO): YES